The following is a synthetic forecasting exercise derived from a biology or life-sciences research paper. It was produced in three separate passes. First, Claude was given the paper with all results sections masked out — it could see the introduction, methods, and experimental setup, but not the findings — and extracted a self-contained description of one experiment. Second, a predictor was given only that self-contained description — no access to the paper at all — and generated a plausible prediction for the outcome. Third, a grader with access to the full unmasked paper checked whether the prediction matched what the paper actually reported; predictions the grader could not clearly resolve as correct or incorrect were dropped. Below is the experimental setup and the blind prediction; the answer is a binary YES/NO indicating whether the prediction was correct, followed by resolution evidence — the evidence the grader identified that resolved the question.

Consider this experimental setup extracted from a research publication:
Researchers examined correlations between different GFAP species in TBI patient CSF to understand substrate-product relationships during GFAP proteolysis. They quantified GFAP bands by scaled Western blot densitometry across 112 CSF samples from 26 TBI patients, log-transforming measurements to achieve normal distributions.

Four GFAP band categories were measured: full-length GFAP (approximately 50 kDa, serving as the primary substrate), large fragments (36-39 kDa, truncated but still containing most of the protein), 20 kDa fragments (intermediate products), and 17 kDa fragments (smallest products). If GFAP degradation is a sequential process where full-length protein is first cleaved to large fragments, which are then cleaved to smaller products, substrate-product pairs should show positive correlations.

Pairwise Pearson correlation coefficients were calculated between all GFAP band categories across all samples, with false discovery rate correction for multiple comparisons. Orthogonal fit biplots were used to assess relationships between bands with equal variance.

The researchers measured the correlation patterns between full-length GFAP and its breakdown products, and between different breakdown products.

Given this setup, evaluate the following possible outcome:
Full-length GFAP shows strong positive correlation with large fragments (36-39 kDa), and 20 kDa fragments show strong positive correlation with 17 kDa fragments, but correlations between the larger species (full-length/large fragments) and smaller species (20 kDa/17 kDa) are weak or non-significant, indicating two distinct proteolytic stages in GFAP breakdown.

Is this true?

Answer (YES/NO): NO